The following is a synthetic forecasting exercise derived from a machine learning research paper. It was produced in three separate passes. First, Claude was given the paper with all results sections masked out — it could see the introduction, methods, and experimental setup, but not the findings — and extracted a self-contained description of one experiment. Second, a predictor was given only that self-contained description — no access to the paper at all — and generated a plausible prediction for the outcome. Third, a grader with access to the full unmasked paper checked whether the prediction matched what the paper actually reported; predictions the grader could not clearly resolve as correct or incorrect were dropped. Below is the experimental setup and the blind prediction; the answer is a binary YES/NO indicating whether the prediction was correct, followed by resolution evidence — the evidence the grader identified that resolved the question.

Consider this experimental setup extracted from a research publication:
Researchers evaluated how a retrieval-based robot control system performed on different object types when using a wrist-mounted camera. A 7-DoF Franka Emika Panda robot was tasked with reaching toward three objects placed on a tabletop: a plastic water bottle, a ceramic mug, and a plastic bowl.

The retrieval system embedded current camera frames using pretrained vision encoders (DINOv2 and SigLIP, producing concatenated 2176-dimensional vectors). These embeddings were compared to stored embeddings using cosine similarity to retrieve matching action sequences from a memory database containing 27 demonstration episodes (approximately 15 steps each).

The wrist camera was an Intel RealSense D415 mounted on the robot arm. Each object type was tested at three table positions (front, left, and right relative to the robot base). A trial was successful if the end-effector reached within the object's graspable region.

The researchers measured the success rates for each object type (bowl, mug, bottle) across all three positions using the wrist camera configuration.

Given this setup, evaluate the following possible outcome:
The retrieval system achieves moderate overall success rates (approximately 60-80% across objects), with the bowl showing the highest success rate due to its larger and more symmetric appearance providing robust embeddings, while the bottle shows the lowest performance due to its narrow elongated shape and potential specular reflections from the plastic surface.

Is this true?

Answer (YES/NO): NO